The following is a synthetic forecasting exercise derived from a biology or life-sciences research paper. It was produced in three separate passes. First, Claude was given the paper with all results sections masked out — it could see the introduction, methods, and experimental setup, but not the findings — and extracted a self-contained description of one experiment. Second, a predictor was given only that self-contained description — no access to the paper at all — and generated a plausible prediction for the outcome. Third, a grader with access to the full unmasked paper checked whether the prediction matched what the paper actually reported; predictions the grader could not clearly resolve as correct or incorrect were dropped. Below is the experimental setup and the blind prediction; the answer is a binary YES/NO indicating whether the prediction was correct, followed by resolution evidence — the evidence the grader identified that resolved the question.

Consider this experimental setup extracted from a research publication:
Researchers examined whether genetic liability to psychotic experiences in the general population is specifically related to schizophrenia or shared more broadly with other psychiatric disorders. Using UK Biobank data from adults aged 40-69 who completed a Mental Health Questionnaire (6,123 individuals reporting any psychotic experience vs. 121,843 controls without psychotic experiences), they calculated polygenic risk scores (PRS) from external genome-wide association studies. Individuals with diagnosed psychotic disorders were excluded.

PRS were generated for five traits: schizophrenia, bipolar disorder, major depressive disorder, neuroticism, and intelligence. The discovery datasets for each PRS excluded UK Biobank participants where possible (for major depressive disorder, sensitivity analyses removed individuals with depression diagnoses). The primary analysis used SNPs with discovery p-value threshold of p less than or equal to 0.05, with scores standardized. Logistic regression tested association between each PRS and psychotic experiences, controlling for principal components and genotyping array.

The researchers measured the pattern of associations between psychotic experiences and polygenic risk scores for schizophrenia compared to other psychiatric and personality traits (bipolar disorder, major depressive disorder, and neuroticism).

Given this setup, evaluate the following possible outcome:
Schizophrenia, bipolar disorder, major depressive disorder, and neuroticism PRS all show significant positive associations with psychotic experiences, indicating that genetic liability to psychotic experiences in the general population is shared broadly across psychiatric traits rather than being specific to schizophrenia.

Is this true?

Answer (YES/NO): NO